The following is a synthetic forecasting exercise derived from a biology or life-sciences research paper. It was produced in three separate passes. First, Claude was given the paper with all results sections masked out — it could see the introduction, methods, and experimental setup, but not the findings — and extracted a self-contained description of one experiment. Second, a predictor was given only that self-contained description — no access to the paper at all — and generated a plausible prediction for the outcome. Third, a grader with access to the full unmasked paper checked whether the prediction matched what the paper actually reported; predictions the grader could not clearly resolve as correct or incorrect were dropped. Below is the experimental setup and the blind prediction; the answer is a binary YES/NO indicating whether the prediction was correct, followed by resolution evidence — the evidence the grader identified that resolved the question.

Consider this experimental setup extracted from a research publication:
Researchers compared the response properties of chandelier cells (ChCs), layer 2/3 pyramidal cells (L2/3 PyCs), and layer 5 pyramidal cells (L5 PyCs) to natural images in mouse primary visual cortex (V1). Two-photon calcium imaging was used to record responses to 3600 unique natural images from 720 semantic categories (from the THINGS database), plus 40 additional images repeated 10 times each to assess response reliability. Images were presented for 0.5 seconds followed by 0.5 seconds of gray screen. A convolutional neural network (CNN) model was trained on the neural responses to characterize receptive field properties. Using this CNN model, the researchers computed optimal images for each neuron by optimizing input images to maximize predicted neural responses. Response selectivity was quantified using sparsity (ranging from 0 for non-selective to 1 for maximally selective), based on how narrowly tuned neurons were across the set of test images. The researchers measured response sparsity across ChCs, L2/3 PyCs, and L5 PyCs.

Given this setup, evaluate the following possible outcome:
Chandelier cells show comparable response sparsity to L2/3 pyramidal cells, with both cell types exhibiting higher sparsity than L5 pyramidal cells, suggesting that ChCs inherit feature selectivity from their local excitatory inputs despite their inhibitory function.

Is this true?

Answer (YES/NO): NO